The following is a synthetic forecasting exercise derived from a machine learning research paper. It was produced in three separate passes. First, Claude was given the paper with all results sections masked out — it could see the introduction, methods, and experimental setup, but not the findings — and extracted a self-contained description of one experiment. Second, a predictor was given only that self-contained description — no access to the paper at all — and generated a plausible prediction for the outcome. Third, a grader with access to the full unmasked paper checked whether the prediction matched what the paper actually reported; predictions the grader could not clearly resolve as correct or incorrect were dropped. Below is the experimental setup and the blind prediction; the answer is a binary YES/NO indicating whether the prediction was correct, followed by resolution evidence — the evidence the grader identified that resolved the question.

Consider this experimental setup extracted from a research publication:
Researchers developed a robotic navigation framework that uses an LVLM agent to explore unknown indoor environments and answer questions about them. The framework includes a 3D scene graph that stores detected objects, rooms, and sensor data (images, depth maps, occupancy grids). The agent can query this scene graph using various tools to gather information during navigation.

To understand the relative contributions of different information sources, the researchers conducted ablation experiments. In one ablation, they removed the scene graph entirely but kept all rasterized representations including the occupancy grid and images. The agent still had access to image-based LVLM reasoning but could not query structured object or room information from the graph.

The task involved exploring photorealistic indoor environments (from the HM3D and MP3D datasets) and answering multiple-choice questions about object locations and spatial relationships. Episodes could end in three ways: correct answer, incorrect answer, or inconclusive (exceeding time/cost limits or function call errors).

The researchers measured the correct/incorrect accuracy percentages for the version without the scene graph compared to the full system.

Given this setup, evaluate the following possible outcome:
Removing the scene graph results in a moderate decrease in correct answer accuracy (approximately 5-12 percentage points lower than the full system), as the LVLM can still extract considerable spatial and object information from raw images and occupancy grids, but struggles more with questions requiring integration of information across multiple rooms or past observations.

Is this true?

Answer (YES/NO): NO